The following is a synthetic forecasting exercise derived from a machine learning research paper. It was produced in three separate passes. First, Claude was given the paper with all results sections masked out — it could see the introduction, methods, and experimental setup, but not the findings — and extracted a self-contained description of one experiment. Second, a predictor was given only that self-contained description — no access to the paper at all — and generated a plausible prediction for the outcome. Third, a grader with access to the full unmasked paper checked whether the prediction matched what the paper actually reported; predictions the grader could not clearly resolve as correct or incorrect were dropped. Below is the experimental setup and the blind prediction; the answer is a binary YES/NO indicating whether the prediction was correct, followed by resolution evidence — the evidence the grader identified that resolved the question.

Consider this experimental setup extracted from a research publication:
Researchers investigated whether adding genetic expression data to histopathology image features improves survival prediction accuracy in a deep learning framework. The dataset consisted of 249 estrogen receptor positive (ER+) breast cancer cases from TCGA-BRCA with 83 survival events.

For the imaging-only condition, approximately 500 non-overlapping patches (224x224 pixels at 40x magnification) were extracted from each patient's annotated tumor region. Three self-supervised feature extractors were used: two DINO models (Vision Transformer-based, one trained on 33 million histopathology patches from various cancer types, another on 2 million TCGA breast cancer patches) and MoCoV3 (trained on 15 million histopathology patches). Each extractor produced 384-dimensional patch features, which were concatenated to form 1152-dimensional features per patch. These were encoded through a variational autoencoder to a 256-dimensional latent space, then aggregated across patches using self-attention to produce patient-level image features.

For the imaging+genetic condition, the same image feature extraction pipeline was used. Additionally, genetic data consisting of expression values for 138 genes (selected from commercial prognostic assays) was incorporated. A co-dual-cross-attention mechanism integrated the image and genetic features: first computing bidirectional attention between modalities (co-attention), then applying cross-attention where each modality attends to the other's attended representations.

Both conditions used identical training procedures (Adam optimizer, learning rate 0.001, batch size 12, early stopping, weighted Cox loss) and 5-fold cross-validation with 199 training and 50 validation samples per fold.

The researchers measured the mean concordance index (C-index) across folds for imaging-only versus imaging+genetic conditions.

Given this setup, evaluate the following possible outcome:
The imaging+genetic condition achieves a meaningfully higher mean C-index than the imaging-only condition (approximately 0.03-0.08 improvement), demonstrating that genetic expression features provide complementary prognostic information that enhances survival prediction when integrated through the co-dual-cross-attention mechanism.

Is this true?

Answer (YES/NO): YES